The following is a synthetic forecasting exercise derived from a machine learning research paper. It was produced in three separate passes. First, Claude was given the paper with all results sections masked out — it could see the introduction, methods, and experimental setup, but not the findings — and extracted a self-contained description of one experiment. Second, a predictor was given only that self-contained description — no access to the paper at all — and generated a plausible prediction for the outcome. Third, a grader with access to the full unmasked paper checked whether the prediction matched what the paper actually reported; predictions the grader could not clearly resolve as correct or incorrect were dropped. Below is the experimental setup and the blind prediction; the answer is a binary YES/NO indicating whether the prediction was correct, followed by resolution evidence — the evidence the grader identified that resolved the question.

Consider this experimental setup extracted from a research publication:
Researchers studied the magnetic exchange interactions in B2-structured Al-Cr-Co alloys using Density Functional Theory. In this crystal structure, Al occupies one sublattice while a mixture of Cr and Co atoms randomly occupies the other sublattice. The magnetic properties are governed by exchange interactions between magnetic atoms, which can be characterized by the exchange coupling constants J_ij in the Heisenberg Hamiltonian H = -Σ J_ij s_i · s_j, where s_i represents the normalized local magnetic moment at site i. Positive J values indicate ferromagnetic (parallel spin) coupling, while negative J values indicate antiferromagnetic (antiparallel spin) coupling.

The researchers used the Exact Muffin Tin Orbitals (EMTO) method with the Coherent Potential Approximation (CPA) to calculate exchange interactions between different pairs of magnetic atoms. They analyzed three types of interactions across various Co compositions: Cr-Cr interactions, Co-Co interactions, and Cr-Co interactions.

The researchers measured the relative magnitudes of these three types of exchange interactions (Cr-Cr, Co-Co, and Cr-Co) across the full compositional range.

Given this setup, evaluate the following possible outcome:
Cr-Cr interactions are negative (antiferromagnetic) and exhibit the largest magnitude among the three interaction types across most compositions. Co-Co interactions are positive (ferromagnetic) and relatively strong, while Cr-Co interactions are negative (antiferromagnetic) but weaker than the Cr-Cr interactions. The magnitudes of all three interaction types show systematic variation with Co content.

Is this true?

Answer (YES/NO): NO